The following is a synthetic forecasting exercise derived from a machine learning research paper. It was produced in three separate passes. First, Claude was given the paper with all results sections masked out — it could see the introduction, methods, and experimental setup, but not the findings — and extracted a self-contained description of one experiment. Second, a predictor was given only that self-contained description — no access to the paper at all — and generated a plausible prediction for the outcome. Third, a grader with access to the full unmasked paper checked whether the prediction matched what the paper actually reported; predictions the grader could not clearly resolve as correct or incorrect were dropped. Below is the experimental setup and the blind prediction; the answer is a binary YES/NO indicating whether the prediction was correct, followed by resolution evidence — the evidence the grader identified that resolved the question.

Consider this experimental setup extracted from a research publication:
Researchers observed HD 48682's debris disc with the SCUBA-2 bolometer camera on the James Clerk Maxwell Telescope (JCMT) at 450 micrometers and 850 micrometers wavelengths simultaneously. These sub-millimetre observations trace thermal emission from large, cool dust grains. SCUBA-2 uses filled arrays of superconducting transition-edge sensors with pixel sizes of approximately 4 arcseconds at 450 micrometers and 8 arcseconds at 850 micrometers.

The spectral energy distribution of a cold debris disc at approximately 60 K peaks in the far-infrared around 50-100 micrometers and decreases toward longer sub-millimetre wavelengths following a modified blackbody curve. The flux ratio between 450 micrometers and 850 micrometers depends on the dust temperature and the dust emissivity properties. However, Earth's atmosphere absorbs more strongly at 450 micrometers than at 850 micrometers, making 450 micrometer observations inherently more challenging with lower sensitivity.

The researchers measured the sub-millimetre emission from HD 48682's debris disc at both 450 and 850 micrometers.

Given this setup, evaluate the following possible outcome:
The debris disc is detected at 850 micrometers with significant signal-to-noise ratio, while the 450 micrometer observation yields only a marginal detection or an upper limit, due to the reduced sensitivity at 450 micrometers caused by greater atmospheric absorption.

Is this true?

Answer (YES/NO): YES